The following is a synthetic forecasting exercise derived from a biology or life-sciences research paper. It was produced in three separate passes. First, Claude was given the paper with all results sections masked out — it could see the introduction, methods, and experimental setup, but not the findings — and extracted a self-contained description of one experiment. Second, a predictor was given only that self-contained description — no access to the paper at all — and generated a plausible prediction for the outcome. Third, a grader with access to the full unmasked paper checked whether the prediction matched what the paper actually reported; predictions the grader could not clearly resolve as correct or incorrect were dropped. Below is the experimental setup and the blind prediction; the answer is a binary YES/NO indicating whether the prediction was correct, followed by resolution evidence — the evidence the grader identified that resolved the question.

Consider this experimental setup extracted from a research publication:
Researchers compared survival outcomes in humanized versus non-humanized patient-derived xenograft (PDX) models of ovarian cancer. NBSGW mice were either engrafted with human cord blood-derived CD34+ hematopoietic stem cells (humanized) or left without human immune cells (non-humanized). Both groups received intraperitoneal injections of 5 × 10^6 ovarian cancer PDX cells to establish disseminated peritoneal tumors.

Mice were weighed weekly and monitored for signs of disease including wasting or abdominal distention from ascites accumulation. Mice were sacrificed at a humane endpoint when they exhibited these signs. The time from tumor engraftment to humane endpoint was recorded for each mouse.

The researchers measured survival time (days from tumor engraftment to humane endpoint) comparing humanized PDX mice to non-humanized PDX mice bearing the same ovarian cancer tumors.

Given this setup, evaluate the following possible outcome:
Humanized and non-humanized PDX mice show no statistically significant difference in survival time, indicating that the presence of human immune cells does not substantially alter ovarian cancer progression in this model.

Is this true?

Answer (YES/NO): NO